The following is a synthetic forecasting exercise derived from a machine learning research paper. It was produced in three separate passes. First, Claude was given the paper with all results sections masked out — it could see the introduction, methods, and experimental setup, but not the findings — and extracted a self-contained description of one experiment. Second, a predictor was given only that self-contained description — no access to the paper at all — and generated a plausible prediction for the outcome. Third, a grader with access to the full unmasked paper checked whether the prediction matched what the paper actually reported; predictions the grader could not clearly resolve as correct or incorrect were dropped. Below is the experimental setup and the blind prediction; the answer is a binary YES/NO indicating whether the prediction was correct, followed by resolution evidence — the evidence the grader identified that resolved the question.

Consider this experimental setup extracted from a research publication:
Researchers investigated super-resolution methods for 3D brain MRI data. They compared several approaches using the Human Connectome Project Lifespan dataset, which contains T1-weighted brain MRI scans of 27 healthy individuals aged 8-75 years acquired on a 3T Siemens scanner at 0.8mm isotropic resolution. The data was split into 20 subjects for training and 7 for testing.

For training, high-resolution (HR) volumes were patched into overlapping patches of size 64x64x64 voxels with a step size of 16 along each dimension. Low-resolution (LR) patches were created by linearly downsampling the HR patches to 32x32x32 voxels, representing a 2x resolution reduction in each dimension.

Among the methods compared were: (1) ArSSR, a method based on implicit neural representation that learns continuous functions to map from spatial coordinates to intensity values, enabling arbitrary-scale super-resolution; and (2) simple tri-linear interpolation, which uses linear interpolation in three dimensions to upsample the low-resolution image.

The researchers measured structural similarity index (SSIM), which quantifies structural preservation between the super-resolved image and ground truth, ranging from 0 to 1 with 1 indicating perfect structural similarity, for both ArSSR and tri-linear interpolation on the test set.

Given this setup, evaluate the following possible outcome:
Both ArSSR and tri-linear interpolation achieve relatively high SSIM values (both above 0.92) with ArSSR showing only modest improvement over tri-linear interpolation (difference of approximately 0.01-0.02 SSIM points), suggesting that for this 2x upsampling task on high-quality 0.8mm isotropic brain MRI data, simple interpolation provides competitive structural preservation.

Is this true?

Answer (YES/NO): NO